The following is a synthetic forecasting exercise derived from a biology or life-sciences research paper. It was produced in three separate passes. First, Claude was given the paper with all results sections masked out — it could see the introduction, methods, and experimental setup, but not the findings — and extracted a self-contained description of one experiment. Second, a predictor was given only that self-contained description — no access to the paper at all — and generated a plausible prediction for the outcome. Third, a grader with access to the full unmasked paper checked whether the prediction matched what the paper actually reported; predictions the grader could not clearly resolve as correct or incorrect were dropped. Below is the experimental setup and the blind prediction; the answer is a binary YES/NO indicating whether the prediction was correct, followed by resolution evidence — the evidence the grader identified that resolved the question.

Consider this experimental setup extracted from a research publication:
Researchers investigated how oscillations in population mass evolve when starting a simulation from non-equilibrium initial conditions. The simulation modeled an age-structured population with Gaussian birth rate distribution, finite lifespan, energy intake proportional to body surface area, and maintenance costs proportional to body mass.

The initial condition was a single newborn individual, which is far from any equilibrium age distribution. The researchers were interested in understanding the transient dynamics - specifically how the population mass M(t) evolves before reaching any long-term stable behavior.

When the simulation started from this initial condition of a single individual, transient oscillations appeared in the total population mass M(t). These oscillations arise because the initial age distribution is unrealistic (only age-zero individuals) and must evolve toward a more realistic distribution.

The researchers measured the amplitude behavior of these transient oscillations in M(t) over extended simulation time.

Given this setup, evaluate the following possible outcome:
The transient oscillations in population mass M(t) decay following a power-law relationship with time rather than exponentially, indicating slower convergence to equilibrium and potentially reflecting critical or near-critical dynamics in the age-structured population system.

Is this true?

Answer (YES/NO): NO